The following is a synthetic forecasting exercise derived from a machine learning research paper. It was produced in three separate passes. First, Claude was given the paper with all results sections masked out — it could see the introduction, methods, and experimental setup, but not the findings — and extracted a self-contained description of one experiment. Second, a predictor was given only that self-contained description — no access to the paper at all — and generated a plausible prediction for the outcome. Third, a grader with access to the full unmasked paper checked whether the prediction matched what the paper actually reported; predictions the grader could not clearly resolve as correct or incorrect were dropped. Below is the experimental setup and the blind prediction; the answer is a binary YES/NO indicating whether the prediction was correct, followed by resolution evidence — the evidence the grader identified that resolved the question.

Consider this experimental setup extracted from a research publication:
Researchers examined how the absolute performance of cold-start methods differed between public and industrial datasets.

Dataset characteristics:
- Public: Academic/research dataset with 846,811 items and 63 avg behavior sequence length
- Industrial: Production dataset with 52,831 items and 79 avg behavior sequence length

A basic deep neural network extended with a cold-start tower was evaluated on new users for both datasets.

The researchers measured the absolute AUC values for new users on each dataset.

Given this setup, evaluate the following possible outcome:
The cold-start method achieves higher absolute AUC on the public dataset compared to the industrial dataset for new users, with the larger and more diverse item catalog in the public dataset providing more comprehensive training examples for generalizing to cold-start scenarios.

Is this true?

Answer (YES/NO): NO